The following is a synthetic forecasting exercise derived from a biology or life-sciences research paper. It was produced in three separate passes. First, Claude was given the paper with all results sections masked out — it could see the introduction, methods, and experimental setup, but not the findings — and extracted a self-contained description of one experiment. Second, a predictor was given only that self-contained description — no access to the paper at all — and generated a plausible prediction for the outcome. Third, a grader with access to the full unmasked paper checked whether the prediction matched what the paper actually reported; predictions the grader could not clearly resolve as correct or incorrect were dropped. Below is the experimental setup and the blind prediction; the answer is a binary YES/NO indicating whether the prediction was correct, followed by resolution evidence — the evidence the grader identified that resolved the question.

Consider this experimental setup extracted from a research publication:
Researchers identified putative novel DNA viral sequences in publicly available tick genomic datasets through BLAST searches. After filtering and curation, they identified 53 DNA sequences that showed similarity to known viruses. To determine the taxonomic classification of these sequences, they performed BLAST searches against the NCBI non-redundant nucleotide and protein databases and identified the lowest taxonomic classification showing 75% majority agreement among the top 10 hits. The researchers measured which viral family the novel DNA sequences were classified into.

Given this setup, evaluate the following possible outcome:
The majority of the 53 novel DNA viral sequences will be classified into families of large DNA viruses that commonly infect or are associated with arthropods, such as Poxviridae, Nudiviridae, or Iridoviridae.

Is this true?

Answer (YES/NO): NO